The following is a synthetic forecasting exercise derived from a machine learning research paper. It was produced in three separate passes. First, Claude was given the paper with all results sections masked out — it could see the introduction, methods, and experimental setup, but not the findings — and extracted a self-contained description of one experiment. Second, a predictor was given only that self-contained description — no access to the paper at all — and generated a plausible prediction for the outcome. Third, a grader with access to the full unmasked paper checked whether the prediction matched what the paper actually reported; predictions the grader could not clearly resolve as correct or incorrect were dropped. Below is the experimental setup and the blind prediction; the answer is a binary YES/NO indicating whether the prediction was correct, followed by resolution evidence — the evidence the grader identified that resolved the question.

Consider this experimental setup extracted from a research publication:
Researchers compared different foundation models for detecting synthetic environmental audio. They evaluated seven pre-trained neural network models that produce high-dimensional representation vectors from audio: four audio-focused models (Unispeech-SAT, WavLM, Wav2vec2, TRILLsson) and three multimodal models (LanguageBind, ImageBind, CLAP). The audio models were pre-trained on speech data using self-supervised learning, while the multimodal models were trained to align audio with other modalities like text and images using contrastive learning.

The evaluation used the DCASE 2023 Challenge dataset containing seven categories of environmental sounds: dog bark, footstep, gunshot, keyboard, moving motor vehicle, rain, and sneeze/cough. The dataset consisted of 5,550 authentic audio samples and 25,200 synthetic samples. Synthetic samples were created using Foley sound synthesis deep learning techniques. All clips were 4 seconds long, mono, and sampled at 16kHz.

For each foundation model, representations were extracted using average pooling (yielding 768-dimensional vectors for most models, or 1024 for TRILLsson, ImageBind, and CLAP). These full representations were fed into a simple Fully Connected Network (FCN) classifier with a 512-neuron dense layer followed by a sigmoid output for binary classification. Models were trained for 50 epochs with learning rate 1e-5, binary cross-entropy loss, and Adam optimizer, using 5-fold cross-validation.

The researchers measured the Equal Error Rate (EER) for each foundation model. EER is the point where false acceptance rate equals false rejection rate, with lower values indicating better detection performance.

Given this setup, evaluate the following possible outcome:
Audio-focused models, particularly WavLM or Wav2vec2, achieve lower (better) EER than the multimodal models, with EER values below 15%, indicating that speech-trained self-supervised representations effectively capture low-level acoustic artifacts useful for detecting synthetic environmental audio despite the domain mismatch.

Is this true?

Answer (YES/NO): NO